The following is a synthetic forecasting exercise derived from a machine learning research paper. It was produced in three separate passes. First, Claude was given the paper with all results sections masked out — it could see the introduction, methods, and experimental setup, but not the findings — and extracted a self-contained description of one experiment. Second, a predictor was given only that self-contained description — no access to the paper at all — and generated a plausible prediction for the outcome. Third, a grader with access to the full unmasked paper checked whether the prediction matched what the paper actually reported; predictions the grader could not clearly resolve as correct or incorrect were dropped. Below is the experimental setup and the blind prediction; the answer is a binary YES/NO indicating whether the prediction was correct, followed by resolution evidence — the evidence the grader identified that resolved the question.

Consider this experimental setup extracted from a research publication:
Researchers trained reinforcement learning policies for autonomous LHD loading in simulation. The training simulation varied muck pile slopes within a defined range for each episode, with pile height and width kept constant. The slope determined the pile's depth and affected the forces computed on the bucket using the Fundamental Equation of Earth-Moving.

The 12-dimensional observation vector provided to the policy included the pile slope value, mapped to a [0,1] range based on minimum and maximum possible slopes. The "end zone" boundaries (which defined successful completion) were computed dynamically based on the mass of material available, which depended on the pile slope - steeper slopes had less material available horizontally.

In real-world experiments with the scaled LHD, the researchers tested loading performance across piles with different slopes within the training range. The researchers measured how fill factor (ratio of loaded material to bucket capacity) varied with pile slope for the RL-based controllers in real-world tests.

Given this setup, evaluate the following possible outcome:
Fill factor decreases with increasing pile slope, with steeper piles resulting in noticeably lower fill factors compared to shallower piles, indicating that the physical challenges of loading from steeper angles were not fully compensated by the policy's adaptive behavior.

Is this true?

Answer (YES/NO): NO